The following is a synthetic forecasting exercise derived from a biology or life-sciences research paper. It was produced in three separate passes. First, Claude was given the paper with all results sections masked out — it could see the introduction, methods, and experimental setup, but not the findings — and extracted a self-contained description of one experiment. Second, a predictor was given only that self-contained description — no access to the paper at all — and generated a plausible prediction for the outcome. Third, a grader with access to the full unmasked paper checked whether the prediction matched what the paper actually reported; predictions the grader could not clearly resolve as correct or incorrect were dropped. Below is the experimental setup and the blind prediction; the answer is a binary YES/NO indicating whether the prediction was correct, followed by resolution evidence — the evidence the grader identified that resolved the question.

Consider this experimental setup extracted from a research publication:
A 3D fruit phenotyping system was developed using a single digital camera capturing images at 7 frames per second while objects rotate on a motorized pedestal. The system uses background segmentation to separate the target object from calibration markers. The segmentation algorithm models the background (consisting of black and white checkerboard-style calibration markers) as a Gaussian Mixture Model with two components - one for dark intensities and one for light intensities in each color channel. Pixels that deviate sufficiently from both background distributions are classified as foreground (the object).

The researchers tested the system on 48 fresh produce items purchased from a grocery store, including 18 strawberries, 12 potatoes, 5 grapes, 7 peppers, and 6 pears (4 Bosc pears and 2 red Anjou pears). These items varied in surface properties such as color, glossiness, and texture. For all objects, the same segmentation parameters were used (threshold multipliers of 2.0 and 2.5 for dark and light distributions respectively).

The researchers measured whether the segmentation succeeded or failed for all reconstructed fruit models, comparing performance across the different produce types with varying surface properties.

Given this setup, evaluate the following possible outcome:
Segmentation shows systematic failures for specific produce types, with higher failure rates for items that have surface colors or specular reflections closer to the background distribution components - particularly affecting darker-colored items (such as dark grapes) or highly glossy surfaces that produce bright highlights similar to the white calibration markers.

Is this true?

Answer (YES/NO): NO